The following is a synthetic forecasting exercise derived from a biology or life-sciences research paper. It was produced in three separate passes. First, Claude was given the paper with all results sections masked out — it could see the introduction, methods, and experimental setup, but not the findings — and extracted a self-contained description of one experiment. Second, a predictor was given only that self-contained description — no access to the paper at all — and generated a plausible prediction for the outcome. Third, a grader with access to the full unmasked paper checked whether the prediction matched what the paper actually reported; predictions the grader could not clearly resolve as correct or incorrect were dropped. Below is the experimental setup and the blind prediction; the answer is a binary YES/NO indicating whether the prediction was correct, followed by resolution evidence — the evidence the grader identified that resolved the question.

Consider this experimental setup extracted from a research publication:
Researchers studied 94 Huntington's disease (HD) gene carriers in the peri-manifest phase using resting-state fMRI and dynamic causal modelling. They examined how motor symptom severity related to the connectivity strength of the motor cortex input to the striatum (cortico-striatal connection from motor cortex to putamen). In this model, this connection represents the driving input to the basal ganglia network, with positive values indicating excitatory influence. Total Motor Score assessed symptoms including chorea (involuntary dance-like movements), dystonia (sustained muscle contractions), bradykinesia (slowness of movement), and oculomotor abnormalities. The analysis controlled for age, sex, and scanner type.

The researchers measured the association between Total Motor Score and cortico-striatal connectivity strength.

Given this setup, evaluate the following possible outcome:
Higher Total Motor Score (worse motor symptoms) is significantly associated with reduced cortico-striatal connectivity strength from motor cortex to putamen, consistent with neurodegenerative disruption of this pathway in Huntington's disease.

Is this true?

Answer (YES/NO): YES